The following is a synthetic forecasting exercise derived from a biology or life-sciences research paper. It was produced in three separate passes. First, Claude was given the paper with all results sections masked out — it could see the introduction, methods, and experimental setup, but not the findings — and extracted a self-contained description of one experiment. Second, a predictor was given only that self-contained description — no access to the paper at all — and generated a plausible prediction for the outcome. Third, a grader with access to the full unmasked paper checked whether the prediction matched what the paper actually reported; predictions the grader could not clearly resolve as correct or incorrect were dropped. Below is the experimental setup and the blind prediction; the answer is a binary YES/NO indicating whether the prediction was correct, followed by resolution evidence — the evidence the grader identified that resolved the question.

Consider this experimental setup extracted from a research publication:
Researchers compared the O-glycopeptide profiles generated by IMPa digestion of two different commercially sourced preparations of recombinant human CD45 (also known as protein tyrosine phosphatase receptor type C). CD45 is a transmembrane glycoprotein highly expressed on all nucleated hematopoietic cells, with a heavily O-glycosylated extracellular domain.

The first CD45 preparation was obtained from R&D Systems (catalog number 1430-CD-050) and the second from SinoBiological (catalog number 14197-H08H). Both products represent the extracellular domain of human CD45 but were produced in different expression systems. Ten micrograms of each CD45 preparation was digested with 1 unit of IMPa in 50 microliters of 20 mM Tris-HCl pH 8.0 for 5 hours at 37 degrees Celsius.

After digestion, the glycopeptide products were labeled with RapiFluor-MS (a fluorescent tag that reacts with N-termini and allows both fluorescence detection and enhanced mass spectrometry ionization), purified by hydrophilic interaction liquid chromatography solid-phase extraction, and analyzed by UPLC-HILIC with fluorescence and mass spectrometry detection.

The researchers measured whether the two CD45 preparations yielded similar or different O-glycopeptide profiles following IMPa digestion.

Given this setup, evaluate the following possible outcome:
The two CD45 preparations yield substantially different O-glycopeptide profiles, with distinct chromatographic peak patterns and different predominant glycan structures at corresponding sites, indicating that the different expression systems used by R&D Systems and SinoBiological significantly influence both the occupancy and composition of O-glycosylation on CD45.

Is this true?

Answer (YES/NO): YES